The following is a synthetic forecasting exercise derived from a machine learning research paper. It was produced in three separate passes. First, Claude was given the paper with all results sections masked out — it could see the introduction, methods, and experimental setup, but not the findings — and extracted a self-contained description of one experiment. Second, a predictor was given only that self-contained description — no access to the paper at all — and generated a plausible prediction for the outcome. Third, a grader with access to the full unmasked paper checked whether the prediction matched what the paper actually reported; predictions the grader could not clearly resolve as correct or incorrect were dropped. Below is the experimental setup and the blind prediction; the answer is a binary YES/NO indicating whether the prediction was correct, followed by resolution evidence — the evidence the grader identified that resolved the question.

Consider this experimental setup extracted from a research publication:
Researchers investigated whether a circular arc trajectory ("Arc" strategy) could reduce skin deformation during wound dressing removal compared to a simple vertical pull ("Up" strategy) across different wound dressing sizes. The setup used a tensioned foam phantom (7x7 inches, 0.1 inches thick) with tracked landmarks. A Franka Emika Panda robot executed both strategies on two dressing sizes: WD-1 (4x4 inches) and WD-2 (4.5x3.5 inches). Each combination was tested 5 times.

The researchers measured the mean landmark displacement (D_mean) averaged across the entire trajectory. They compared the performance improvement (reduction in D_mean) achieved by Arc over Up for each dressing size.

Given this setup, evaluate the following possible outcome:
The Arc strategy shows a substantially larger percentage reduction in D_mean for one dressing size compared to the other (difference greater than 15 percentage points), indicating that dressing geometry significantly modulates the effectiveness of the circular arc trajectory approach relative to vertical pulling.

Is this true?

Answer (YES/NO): YES